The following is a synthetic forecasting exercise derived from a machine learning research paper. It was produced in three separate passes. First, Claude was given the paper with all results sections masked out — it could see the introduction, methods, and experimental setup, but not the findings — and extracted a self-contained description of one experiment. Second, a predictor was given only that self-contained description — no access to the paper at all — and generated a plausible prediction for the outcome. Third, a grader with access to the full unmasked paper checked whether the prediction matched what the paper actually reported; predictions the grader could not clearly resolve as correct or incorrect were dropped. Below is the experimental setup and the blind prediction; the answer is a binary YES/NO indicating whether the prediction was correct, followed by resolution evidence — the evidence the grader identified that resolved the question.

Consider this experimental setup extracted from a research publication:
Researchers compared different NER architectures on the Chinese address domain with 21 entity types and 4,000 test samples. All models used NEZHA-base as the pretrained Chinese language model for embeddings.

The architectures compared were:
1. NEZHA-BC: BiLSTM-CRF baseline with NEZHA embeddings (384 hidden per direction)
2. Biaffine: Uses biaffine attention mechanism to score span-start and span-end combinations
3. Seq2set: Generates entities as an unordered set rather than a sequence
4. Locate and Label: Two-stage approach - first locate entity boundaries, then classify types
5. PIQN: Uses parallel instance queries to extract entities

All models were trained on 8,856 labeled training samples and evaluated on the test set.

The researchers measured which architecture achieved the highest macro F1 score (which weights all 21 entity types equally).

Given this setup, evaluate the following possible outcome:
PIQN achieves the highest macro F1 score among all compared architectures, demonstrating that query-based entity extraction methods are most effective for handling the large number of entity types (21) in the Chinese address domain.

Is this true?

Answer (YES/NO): NO